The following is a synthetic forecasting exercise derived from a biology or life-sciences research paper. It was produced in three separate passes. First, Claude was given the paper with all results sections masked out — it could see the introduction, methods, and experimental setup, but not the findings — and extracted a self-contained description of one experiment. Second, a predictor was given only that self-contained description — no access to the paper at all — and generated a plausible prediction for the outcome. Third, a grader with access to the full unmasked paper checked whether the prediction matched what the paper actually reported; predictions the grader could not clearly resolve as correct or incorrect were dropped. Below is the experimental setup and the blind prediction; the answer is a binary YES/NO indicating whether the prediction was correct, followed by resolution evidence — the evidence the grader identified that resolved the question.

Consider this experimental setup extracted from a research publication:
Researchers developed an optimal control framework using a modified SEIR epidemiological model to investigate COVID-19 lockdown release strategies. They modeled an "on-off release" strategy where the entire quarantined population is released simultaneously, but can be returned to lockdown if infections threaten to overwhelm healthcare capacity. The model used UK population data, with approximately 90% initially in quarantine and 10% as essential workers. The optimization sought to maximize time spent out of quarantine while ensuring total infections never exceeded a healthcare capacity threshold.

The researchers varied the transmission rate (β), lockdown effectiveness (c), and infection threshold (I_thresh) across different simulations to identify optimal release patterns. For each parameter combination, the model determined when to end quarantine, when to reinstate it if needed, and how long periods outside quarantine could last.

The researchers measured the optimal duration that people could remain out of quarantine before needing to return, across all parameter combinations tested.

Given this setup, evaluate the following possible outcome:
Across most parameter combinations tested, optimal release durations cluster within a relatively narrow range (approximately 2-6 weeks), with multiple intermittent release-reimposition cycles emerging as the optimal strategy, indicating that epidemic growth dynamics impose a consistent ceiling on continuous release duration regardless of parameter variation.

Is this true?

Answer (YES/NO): NO